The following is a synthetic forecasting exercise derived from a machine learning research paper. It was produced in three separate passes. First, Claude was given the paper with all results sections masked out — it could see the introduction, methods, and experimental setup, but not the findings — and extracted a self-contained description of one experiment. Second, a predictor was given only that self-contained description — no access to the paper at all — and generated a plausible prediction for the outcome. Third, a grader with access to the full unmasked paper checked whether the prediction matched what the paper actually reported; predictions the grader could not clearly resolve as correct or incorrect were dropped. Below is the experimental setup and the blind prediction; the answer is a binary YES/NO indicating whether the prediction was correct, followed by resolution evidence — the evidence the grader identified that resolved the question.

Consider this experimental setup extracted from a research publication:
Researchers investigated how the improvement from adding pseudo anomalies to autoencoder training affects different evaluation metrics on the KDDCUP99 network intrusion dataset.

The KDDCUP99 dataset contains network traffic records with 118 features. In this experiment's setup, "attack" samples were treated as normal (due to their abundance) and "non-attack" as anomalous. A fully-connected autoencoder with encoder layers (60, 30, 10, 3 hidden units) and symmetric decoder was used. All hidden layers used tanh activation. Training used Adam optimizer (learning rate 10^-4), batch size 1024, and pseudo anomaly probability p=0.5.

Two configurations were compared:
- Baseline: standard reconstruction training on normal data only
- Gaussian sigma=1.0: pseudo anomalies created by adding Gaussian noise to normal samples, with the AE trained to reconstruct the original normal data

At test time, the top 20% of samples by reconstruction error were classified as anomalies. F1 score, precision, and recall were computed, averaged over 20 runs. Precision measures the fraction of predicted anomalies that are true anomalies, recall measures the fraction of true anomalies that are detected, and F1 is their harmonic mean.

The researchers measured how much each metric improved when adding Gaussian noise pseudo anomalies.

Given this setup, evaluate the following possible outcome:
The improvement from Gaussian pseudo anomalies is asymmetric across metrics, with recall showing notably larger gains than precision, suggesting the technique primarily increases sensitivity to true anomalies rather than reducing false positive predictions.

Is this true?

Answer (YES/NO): YES